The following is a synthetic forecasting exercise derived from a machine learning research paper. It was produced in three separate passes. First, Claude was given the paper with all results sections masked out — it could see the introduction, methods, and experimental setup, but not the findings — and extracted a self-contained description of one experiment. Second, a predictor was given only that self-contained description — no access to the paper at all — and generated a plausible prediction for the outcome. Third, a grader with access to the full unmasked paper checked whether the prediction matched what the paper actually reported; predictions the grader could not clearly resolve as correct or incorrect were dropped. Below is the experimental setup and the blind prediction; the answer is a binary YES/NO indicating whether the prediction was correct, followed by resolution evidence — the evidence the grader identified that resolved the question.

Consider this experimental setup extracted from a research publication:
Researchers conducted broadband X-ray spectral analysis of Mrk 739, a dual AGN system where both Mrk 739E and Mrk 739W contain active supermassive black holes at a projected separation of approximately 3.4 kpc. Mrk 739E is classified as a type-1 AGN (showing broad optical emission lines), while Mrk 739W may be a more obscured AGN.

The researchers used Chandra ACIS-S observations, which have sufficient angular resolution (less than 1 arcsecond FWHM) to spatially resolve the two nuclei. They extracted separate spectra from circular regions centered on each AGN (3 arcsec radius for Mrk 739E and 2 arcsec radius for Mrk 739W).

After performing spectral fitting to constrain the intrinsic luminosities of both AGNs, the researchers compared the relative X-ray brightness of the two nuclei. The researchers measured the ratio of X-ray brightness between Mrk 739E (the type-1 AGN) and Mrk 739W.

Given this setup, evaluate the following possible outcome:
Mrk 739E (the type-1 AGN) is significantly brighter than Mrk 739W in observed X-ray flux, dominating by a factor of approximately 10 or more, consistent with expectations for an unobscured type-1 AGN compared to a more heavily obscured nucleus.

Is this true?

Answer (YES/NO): YES